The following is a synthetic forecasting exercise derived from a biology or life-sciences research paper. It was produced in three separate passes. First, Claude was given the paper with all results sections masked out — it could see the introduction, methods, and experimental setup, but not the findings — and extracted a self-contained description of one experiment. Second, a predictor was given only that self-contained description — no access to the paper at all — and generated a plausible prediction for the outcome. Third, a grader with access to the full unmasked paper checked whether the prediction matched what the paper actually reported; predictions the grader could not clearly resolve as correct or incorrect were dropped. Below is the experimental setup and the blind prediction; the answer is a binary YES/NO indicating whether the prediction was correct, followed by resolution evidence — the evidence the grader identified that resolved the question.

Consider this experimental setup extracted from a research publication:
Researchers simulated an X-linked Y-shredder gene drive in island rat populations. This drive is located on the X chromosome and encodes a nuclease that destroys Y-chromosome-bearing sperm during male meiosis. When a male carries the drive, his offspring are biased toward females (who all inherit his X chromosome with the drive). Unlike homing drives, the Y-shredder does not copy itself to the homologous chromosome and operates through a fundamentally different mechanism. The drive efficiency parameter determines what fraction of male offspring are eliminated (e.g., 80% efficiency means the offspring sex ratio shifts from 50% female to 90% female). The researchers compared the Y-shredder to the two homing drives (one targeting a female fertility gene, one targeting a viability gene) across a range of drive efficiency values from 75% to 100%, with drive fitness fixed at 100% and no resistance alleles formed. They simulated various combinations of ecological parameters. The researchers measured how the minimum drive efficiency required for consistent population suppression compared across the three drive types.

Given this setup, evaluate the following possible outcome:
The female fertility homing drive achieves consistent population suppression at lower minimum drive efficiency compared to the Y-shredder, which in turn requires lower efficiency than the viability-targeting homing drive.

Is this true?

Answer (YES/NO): NO